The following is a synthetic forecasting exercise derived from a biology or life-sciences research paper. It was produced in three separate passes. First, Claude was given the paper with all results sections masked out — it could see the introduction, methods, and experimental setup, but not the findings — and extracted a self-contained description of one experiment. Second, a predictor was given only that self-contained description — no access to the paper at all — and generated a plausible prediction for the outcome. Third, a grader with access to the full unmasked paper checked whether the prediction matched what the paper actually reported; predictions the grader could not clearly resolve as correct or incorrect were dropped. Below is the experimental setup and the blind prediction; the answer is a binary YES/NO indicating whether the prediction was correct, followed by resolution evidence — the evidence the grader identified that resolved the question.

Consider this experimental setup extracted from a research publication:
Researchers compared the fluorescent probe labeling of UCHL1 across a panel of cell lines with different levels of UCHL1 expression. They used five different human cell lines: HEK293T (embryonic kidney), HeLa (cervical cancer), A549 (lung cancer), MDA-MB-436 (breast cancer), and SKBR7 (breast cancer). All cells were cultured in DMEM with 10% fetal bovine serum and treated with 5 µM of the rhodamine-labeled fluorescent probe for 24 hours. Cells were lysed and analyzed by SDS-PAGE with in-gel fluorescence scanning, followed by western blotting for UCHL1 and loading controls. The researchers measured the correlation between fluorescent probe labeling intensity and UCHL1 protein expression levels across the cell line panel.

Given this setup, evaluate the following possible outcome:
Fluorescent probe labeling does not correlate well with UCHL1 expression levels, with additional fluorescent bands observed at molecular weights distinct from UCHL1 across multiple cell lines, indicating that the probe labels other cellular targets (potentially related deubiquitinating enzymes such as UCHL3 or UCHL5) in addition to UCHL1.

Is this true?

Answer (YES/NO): NO